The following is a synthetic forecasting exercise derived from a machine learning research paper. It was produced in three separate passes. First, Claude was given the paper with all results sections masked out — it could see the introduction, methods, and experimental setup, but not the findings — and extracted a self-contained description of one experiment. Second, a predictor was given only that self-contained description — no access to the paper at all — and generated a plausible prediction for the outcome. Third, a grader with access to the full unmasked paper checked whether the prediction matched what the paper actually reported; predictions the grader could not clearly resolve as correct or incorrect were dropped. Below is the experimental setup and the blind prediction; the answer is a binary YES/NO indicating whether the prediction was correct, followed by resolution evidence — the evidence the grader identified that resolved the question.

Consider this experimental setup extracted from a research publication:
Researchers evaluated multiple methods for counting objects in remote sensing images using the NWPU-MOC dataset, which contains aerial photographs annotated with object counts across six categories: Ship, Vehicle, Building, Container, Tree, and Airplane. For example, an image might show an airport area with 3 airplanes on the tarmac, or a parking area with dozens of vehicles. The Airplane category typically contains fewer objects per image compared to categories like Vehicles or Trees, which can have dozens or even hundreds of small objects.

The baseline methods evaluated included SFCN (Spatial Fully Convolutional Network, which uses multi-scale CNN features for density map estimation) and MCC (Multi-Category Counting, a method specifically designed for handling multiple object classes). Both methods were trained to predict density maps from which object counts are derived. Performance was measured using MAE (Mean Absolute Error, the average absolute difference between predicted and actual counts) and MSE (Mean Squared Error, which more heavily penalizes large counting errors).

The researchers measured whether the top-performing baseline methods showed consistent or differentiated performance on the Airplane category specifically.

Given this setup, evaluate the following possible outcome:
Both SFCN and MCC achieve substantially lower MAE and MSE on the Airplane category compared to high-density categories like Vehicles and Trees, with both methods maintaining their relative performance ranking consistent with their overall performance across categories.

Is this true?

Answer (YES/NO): NO